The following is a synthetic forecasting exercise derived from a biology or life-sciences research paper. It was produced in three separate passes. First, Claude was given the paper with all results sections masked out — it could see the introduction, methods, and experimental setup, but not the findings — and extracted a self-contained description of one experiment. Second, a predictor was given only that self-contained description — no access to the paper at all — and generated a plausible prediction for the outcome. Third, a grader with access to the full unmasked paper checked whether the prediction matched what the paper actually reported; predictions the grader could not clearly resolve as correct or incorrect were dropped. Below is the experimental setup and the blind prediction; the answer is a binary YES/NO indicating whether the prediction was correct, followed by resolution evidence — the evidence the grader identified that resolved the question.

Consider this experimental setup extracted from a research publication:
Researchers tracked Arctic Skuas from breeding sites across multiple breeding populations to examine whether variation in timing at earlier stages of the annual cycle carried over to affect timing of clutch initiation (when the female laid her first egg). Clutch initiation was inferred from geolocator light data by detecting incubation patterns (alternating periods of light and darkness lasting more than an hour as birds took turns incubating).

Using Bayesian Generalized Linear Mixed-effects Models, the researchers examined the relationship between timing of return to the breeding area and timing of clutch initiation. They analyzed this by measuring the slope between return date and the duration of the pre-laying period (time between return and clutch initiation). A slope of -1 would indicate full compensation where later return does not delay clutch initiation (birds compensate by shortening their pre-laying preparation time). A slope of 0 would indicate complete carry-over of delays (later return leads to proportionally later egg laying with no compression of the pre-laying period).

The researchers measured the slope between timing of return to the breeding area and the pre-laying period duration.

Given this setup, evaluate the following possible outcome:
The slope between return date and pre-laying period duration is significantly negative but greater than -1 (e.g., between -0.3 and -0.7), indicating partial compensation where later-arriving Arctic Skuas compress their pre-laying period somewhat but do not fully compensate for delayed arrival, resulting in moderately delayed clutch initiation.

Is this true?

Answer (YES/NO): NO